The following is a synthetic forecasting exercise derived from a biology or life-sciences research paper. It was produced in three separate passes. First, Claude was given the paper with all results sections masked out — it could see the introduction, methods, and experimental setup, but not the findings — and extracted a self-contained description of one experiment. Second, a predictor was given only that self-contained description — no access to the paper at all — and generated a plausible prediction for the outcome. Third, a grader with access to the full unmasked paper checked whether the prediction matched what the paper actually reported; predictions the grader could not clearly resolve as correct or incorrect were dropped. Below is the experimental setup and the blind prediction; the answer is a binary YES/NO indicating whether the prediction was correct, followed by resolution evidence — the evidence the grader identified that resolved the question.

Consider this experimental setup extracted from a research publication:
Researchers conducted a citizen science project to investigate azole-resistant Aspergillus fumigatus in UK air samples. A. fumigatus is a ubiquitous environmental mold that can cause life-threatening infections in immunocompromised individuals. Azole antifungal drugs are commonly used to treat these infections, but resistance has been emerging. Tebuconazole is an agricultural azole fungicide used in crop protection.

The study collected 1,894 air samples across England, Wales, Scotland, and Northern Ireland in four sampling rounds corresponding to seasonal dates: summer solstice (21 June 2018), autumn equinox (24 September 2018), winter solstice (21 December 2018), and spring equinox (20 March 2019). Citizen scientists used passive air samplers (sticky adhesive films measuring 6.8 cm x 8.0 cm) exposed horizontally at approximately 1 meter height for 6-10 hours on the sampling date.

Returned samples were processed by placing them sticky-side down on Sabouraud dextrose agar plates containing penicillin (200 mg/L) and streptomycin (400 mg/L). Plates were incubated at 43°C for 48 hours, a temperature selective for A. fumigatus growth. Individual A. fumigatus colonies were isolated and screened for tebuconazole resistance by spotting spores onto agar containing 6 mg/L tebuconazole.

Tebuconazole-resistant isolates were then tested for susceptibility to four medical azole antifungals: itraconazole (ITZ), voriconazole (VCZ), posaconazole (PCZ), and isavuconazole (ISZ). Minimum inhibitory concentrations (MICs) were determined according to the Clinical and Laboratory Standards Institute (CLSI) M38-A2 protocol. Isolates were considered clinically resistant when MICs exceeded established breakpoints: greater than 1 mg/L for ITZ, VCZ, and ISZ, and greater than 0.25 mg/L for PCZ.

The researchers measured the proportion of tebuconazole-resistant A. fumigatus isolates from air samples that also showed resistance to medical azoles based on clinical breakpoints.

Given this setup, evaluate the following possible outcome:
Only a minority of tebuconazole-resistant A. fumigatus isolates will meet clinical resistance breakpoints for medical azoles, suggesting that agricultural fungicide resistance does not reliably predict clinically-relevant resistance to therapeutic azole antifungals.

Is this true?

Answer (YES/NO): NO